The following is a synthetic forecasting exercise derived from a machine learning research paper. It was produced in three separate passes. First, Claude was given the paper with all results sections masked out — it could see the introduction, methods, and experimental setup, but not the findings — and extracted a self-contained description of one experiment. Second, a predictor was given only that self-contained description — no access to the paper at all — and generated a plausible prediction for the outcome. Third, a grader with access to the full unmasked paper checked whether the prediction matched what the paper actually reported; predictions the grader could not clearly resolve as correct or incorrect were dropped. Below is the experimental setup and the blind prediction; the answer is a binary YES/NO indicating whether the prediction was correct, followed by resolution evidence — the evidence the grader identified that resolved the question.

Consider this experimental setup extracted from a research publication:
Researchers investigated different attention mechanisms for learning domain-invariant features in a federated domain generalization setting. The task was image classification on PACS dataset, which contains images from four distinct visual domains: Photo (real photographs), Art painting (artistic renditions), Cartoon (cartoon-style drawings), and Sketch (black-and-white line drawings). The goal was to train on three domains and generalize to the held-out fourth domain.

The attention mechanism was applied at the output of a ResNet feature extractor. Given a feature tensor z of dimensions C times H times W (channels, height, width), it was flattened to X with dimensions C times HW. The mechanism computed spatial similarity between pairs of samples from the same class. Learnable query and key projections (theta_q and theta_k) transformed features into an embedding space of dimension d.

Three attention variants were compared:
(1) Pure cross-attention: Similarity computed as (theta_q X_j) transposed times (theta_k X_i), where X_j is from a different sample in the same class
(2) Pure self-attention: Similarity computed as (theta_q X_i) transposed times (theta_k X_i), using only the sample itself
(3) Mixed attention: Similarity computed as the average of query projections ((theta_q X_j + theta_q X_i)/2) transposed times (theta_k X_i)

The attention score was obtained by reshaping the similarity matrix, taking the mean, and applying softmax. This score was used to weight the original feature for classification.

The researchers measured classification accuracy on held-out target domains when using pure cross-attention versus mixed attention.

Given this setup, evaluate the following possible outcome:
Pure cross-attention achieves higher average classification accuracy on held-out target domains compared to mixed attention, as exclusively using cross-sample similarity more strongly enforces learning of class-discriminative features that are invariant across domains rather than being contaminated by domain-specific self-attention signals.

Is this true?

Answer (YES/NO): NO